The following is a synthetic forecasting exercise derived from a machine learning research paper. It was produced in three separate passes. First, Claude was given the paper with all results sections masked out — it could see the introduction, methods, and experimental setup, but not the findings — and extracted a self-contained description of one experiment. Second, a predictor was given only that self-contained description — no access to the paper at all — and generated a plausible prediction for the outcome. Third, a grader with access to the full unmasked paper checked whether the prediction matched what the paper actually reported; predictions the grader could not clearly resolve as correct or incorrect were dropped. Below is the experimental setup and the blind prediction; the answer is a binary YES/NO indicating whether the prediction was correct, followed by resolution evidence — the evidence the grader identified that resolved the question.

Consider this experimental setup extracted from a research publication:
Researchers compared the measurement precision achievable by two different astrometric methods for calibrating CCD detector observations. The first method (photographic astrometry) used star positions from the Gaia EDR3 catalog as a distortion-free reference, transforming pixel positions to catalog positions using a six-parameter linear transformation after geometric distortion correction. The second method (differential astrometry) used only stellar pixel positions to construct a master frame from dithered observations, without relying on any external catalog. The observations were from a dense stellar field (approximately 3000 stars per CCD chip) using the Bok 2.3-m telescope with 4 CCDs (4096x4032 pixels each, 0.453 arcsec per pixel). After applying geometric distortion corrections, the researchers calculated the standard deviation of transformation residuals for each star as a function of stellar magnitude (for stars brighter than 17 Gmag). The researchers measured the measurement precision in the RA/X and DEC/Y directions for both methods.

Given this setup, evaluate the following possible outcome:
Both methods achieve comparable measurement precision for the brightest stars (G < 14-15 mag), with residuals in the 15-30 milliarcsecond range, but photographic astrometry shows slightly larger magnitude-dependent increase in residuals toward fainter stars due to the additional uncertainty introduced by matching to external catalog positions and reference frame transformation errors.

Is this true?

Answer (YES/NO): NO